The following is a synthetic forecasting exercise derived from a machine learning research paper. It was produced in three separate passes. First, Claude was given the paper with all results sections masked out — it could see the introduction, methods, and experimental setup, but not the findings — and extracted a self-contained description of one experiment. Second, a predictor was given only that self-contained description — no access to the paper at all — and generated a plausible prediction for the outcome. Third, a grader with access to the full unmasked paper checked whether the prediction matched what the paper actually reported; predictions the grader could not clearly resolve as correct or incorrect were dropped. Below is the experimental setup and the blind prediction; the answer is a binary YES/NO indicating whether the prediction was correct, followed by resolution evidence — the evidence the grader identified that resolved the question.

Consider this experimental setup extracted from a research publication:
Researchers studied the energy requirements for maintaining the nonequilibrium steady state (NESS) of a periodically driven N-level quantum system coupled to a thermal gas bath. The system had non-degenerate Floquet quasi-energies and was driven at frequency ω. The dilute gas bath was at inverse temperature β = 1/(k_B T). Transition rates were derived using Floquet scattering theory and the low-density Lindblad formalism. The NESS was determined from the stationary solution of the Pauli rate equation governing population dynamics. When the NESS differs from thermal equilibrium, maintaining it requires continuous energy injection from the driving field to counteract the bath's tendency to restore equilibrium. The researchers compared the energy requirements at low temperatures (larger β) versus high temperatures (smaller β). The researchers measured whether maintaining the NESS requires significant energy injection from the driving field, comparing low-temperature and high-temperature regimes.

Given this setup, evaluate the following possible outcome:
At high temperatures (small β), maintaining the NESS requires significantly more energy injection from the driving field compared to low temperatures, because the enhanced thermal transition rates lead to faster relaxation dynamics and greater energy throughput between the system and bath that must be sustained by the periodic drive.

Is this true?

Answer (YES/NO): NO